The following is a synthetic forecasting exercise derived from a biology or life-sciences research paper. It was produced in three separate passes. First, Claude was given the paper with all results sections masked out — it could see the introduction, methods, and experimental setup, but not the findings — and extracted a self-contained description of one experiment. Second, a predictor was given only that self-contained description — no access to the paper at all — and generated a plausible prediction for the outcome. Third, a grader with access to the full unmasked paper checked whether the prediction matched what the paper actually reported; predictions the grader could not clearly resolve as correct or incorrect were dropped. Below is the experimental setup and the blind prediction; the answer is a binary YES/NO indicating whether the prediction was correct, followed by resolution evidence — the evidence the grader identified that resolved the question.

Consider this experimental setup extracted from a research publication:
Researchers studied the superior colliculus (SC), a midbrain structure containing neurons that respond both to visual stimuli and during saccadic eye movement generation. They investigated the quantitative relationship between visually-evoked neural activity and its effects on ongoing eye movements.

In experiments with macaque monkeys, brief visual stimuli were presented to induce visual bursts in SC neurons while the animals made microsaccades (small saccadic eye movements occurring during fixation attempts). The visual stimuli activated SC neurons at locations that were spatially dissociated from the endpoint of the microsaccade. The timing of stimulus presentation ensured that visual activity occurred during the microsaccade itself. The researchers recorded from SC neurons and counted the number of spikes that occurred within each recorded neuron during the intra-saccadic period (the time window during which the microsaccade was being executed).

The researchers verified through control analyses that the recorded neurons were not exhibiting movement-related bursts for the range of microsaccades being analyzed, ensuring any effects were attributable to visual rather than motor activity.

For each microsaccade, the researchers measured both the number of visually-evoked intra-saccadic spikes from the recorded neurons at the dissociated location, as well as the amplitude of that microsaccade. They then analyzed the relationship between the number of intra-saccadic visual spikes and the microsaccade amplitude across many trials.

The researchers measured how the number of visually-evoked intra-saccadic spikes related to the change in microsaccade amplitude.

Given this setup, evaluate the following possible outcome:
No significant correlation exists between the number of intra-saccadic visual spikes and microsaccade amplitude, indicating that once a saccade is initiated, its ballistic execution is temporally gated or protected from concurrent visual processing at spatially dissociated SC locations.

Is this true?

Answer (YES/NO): NO